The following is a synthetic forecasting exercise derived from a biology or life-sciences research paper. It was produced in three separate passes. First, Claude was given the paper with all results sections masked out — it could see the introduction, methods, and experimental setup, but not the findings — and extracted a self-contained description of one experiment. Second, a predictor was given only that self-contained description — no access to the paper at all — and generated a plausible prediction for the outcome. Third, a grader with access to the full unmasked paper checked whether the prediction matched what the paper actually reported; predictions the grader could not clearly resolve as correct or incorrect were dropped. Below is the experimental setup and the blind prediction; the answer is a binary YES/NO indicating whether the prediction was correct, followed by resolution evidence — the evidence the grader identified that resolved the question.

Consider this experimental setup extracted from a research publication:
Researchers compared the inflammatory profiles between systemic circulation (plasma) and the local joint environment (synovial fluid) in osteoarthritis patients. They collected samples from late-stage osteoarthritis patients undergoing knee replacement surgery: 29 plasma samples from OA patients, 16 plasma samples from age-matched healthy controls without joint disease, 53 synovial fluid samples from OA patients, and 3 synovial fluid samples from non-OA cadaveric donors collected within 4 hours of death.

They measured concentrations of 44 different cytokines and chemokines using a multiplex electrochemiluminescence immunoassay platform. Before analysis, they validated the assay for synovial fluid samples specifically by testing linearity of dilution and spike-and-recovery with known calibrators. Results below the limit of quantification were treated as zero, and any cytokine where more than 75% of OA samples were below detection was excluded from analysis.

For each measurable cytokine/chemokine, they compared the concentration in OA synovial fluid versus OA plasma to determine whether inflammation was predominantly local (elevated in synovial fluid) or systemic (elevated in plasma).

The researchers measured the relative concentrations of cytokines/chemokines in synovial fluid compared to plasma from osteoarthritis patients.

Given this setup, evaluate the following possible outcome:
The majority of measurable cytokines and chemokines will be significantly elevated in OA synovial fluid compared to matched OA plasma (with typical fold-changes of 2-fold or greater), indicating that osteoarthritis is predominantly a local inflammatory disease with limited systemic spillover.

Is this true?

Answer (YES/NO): NO